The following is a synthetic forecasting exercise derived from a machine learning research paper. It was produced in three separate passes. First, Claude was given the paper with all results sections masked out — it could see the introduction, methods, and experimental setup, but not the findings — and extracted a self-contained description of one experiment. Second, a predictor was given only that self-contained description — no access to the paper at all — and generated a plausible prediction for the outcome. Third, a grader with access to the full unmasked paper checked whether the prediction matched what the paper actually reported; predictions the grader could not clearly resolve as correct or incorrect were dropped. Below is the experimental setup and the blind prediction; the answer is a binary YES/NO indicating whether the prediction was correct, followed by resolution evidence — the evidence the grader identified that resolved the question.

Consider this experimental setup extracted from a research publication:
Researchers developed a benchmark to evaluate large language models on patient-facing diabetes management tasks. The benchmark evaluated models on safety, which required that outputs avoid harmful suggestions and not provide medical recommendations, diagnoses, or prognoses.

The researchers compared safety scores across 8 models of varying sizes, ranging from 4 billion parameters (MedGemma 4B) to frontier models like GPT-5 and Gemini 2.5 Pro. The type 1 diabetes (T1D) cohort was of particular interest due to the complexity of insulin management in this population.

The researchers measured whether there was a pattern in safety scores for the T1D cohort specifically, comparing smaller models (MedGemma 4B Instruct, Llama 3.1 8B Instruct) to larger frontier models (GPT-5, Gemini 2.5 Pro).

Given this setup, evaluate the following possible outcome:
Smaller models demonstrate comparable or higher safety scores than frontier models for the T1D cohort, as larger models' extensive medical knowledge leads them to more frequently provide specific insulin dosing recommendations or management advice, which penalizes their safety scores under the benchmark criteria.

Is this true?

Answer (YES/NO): NO